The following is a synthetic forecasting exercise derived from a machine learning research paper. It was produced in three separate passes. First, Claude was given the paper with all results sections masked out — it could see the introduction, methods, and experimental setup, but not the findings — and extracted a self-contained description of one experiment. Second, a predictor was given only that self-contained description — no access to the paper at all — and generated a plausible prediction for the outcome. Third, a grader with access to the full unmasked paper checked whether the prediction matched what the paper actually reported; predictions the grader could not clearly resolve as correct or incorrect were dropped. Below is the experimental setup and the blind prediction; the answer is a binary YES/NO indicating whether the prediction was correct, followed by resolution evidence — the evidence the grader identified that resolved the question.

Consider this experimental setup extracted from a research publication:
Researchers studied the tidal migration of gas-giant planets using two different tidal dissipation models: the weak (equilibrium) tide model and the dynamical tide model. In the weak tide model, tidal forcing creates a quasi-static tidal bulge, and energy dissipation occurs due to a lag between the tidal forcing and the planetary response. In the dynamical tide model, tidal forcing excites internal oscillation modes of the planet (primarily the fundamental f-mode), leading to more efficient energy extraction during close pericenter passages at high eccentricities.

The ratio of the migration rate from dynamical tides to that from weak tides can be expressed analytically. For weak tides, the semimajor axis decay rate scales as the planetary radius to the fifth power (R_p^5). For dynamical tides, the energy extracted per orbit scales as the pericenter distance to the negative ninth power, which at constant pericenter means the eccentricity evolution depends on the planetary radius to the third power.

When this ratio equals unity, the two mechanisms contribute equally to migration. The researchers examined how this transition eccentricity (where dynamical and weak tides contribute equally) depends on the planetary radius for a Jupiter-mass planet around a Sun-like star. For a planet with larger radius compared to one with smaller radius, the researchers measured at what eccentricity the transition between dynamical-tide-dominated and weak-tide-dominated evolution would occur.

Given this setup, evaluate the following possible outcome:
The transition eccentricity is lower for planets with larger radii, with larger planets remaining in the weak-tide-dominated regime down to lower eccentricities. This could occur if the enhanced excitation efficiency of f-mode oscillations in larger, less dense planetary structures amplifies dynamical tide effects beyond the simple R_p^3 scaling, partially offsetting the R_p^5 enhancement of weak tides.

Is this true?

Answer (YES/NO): YES